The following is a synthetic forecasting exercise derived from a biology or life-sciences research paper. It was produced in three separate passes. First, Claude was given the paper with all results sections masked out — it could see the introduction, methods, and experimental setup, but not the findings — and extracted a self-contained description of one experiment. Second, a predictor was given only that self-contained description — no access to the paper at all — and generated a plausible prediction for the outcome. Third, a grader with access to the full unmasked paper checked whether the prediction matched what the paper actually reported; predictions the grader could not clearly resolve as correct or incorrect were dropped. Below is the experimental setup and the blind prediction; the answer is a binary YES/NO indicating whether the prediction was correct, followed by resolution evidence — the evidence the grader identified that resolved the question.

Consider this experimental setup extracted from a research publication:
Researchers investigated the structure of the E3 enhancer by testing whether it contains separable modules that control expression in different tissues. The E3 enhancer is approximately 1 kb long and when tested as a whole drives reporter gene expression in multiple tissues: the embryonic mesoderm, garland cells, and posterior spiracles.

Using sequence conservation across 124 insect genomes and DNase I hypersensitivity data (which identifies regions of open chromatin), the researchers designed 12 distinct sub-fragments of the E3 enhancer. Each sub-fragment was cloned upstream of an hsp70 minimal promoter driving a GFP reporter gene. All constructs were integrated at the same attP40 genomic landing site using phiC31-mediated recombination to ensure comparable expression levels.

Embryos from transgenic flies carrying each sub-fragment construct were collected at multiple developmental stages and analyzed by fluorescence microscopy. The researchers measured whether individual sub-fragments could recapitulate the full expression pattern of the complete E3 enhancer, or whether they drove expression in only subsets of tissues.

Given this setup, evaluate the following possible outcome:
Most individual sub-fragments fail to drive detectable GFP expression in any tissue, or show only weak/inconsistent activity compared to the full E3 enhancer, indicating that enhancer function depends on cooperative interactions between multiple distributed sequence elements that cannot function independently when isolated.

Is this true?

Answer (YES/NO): NO